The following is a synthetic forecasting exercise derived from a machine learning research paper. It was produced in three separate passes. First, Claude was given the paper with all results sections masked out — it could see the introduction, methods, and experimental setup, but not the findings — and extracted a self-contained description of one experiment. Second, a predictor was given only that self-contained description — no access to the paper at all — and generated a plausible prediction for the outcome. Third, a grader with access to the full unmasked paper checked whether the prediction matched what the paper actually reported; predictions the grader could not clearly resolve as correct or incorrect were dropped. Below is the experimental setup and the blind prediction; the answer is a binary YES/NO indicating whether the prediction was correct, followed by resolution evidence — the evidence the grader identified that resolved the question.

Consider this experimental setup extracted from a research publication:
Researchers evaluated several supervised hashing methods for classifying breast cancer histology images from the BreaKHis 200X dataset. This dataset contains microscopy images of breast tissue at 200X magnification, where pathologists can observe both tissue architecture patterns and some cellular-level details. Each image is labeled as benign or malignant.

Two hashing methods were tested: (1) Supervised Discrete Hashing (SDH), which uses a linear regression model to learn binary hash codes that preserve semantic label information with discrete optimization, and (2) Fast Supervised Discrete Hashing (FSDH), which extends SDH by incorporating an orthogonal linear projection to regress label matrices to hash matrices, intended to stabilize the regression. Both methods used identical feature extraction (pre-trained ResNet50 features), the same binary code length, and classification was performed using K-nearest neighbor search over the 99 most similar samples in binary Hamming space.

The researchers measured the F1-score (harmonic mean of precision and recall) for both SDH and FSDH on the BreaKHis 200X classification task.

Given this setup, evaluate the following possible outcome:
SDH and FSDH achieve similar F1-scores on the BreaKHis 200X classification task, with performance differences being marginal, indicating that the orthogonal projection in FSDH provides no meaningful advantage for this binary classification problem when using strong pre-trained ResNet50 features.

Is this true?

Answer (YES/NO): NO